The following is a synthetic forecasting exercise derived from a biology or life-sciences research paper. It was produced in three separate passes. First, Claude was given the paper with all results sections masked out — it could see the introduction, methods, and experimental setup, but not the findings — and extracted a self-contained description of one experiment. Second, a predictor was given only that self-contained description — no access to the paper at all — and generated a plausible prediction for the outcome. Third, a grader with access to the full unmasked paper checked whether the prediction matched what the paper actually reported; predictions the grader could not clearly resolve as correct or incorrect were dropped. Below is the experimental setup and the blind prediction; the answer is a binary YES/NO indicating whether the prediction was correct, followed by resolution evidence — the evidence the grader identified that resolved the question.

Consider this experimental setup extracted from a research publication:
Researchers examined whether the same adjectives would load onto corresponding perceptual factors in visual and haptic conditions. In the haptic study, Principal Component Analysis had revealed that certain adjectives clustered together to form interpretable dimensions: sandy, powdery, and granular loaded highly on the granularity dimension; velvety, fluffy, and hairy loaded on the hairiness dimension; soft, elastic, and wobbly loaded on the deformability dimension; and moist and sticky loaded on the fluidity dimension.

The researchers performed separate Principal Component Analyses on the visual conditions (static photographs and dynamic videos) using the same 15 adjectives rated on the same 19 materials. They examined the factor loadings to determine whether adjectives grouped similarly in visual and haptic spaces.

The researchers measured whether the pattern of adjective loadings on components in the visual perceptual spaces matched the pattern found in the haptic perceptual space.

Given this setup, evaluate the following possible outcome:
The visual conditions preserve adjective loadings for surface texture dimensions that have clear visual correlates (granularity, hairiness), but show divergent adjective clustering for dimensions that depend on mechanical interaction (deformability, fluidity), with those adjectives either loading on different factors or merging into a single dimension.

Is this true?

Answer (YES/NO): NO